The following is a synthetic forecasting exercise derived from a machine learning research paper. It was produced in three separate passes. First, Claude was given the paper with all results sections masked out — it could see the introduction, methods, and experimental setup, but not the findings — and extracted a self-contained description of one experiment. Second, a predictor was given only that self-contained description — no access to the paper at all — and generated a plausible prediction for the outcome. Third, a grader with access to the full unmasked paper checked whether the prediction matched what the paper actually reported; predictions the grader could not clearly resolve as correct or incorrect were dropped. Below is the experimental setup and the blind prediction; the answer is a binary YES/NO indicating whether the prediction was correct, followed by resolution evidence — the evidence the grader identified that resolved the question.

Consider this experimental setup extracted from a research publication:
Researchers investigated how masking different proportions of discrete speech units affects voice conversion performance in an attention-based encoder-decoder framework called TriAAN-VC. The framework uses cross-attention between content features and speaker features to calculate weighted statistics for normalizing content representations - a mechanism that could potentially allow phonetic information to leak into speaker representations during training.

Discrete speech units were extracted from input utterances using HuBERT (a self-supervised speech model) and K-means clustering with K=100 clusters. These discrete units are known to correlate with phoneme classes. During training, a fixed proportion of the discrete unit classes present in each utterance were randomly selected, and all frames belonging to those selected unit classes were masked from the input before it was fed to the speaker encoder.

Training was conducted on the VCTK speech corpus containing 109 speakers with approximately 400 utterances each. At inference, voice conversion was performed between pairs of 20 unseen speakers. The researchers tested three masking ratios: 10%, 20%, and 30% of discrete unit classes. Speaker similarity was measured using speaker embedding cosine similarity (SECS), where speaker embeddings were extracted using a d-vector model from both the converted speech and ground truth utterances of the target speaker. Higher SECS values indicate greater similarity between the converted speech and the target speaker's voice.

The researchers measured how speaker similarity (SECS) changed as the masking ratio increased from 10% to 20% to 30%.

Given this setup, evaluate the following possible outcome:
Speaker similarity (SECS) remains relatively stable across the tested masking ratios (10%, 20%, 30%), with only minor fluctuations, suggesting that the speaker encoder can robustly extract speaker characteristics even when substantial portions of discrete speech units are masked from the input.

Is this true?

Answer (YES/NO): NO